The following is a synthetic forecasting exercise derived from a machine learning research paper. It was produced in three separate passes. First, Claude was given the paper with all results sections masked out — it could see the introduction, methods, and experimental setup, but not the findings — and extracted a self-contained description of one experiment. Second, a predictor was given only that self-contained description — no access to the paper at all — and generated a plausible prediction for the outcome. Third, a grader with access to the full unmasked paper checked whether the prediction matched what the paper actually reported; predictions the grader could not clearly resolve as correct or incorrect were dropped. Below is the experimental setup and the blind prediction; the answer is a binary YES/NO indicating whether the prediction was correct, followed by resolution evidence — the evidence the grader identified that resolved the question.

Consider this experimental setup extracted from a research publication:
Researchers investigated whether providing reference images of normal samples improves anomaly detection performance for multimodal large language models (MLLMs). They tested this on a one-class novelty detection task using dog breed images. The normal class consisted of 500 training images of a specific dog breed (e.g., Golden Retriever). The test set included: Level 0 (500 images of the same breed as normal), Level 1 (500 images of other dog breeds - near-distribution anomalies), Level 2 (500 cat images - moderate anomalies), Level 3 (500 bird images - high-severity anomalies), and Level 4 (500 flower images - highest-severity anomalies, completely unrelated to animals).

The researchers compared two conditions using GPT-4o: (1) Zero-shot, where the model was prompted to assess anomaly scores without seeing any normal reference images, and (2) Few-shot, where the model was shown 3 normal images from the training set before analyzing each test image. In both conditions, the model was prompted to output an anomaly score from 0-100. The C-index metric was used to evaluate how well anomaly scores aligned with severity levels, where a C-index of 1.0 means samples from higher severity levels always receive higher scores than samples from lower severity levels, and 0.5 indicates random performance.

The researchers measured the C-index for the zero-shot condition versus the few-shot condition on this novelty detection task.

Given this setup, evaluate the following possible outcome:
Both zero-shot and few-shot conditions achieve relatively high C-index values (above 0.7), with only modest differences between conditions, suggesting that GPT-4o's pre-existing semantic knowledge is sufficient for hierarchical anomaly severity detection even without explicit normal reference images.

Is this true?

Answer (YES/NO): YES